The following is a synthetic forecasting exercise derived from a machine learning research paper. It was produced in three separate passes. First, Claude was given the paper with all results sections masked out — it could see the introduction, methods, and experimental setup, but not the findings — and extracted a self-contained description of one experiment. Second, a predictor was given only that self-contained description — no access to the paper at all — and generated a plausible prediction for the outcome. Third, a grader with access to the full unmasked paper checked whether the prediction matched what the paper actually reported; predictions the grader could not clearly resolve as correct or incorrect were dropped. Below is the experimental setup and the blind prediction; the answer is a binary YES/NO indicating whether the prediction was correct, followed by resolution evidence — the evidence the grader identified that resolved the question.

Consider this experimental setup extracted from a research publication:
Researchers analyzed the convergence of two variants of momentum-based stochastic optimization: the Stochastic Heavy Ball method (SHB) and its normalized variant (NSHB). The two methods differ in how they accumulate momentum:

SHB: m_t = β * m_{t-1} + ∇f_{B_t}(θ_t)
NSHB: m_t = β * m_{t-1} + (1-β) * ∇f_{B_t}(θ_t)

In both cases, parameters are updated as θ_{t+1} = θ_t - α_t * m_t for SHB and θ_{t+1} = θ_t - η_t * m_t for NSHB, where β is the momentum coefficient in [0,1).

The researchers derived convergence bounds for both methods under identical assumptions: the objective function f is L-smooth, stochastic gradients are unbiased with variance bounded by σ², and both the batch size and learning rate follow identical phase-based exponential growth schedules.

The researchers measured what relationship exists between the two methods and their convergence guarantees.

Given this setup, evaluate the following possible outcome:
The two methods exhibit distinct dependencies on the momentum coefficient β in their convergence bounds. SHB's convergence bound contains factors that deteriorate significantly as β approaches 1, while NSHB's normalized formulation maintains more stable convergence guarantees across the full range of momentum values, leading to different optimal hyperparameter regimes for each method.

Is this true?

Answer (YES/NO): NO